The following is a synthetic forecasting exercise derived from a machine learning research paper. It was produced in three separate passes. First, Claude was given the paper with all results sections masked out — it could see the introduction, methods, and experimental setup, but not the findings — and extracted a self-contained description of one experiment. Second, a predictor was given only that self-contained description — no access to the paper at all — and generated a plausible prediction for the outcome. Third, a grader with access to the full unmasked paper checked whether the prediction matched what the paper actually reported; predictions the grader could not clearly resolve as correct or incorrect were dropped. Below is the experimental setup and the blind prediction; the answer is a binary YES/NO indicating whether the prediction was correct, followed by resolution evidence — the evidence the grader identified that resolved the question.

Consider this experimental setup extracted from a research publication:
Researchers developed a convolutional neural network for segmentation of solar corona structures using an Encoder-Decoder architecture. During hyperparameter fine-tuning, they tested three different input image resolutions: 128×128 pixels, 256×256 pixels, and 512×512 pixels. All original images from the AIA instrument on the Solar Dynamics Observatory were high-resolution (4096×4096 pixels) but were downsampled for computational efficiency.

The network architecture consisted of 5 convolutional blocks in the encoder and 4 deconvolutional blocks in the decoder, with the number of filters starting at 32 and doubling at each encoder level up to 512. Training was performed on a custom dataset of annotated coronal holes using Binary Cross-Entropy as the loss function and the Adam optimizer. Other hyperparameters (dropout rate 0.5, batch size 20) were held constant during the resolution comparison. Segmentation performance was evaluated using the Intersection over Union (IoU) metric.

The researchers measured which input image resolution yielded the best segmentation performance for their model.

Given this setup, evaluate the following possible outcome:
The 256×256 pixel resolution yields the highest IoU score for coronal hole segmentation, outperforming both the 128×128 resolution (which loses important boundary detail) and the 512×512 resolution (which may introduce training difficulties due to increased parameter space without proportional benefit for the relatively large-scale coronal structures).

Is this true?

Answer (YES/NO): YES